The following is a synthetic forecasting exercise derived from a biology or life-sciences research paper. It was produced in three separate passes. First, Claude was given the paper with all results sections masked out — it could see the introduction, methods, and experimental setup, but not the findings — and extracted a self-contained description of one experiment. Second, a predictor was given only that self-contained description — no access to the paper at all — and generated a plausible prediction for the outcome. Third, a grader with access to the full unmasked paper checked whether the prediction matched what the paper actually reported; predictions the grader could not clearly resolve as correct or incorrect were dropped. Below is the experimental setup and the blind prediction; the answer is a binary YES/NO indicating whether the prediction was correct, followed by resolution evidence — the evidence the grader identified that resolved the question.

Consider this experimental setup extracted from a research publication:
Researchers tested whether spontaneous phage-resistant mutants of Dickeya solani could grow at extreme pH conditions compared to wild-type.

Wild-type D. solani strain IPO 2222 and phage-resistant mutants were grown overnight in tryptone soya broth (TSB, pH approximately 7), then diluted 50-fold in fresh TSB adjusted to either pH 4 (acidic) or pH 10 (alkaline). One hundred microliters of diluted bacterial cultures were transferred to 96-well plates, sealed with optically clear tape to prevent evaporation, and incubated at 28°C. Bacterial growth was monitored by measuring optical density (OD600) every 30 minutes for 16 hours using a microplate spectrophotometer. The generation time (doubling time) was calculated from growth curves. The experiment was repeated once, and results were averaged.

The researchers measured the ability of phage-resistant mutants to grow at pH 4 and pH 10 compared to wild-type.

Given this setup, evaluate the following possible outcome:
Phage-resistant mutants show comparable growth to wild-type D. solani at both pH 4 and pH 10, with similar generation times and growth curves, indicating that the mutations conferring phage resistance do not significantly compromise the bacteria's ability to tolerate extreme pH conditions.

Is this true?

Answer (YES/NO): YES